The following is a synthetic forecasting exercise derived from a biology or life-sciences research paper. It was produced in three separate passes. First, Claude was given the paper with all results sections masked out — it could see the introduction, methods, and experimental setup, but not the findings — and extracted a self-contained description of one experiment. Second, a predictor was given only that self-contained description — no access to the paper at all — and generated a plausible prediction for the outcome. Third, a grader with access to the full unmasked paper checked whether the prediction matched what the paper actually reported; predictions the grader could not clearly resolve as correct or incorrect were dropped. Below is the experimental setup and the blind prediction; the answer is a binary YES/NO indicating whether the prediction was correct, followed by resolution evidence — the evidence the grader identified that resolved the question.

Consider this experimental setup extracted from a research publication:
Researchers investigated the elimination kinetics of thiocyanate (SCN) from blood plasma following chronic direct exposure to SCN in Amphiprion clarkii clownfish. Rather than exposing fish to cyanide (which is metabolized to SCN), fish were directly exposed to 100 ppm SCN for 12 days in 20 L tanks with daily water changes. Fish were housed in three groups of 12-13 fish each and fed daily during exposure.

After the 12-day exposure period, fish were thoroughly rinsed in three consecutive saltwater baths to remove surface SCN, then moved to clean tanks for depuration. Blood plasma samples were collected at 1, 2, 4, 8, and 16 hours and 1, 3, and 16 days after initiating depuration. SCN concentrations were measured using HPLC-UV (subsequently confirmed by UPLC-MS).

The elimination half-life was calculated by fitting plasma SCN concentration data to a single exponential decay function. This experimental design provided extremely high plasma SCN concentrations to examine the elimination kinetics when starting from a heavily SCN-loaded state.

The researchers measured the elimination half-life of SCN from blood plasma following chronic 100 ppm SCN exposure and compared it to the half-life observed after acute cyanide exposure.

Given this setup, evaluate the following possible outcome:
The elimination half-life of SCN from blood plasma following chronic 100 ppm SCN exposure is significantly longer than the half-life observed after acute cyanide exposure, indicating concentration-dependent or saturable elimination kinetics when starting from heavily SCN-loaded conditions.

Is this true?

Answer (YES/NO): NO